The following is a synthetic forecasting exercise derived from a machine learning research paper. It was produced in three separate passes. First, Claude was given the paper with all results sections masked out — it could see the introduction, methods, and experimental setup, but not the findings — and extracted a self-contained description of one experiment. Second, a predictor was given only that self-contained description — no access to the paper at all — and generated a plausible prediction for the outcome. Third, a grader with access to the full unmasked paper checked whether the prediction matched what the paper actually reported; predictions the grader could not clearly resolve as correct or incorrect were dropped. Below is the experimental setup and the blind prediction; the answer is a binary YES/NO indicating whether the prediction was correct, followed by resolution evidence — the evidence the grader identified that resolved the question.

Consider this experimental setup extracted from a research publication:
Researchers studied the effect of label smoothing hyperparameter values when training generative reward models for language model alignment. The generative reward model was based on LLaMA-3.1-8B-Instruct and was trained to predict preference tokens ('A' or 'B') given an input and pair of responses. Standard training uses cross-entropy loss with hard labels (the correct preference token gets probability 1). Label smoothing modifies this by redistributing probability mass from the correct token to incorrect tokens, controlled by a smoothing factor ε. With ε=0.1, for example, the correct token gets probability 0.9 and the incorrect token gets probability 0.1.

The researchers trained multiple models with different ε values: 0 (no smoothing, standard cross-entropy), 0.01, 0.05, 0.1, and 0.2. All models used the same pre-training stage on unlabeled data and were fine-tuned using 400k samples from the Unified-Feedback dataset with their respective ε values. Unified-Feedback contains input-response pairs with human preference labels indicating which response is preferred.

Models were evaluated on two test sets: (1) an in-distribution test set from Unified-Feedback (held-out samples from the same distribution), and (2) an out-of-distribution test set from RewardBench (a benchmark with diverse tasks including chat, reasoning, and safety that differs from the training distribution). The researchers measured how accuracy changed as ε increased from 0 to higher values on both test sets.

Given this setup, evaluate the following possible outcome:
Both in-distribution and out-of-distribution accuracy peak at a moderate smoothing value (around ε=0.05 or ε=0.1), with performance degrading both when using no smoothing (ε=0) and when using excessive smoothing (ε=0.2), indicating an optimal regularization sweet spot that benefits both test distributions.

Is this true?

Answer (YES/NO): NO